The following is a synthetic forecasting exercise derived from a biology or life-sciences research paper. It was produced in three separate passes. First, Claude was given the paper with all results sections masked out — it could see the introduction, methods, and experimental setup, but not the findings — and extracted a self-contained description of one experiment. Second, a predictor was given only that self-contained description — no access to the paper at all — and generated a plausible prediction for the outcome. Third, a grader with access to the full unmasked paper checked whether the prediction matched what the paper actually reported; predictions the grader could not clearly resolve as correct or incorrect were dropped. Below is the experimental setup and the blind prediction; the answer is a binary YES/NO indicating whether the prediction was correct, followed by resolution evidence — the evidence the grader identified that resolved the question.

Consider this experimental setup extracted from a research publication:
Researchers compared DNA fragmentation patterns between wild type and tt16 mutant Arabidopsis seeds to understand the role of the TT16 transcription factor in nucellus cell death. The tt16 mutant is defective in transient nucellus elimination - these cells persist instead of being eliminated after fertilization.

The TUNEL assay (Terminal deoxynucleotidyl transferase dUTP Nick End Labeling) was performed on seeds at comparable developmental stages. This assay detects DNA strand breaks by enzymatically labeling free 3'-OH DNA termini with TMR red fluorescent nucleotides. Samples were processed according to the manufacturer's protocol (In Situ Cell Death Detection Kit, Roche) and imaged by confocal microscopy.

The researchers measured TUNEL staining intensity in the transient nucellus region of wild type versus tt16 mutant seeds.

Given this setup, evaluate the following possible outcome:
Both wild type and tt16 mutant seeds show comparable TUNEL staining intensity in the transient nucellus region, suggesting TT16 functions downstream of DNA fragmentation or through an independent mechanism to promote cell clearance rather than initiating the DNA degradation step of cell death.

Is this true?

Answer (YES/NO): NO